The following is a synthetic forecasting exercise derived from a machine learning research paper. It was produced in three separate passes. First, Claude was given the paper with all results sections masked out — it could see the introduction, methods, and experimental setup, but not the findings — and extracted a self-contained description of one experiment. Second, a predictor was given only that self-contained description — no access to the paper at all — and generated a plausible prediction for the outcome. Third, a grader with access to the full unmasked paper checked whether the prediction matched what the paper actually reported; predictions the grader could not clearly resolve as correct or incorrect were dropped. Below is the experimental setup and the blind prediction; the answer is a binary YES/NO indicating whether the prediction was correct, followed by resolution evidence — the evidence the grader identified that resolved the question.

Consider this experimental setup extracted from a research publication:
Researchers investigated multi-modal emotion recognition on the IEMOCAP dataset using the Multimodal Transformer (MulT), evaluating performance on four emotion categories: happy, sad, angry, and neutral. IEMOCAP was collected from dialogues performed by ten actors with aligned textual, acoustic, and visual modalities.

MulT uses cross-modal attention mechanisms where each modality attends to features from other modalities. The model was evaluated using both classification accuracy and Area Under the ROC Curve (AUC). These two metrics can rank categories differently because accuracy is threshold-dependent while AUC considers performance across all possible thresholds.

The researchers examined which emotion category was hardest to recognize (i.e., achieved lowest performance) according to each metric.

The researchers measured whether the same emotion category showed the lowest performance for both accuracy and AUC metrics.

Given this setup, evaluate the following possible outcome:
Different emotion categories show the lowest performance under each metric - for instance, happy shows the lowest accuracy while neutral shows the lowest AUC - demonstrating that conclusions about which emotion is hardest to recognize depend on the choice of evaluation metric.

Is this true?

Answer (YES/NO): NO